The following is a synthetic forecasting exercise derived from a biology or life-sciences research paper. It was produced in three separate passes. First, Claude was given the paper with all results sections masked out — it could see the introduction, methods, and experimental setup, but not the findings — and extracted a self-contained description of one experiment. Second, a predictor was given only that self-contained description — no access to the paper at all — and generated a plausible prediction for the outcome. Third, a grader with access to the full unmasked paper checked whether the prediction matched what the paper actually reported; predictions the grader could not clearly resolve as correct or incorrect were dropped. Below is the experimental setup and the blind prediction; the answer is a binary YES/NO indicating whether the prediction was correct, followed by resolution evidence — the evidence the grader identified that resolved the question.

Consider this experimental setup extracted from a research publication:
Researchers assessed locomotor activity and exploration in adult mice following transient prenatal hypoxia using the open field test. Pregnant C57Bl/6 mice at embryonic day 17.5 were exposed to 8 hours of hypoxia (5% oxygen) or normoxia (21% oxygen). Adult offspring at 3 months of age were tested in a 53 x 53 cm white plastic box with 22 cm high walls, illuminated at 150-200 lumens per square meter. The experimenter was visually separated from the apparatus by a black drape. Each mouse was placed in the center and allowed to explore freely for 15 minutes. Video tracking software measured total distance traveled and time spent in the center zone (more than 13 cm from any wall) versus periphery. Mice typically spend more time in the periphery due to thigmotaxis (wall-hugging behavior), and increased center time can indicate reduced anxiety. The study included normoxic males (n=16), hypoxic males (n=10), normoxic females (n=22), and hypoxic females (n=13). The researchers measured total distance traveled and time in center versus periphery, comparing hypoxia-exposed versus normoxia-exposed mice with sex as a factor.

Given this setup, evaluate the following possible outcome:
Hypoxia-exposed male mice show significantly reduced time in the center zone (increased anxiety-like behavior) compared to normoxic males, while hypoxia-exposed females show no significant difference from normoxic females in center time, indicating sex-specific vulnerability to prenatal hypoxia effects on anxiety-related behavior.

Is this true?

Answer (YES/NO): YES